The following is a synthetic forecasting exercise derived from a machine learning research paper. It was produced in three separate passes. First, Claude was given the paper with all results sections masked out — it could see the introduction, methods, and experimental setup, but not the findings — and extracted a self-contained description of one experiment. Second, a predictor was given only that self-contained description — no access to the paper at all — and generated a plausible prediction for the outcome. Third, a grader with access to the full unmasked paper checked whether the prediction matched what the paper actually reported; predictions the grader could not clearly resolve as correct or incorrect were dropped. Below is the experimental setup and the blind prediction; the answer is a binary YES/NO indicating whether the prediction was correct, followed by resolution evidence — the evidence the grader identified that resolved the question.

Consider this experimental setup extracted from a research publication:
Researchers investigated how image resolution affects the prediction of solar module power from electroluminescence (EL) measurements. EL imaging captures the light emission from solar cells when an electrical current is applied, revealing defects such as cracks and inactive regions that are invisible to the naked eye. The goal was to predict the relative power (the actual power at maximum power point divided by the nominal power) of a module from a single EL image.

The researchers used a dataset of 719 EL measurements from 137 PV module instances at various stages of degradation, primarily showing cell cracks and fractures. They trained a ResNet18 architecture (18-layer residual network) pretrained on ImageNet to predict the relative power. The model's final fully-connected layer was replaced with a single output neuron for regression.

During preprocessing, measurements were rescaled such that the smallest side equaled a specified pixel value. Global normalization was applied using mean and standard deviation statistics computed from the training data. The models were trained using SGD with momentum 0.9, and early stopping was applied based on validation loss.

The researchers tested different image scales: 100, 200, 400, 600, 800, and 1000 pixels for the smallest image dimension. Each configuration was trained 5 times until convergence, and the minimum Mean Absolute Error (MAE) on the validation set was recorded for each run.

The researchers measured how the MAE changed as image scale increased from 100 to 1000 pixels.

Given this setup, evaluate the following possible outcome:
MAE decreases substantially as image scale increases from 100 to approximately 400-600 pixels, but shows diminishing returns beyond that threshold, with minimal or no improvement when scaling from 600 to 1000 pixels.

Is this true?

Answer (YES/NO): NO